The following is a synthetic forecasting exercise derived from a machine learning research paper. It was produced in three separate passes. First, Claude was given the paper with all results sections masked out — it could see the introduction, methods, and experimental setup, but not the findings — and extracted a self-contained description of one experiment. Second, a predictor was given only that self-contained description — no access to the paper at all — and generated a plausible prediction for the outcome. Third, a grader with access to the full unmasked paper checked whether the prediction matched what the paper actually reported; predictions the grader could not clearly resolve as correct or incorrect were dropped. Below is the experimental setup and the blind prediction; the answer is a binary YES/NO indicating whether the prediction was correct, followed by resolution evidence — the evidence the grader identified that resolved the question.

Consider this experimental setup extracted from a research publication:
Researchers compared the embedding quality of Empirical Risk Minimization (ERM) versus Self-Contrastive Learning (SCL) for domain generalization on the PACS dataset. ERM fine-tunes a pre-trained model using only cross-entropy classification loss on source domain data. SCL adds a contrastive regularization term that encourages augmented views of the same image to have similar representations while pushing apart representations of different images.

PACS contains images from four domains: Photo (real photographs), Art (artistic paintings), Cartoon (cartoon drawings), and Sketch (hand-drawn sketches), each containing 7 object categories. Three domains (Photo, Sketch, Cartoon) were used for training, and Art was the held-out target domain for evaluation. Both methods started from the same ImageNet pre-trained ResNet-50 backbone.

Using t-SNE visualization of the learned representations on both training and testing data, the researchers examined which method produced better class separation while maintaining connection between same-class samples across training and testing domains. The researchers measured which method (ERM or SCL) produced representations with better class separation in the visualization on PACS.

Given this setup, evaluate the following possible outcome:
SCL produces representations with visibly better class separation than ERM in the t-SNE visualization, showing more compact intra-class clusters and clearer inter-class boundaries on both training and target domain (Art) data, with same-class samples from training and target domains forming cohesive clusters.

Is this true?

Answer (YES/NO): NO